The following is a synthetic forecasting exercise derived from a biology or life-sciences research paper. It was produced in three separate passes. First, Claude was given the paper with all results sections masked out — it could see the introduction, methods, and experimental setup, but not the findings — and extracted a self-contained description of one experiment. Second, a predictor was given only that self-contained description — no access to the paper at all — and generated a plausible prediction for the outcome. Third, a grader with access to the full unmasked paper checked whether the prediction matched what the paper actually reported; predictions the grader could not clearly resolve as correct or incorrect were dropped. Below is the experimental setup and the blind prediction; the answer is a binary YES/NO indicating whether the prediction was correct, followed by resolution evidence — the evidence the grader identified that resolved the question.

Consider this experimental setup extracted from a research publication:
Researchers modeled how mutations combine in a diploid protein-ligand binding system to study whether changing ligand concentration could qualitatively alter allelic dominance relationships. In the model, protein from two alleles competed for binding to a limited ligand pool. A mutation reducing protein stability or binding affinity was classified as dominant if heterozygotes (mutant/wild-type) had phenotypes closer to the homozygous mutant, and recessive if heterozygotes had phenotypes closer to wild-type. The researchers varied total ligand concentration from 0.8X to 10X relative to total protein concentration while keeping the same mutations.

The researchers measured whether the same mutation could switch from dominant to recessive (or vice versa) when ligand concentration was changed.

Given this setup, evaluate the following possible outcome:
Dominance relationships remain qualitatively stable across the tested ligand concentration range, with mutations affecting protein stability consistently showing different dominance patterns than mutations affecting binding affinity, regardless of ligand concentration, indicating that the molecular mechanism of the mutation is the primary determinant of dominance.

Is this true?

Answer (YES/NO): NO